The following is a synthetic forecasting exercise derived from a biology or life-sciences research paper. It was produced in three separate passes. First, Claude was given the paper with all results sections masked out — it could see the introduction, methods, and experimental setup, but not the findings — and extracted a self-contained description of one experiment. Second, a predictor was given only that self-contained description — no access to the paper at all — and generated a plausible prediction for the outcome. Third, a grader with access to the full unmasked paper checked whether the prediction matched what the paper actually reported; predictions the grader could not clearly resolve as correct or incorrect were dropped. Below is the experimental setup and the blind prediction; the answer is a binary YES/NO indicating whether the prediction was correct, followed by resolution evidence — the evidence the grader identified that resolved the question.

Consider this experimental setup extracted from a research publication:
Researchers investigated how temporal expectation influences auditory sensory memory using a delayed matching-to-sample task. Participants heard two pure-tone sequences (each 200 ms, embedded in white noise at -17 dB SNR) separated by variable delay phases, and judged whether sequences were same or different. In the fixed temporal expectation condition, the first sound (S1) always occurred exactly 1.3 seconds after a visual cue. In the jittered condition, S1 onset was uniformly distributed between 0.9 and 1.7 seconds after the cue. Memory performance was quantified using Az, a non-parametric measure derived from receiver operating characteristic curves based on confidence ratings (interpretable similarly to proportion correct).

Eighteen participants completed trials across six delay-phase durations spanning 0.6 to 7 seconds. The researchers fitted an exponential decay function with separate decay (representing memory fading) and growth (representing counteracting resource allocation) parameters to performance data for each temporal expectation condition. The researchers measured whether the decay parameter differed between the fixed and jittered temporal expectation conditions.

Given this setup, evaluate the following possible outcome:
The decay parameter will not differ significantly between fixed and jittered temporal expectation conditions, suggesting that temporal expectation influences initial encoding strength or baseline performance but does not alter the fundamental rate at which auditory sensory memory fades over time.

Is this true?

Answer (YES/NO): NO